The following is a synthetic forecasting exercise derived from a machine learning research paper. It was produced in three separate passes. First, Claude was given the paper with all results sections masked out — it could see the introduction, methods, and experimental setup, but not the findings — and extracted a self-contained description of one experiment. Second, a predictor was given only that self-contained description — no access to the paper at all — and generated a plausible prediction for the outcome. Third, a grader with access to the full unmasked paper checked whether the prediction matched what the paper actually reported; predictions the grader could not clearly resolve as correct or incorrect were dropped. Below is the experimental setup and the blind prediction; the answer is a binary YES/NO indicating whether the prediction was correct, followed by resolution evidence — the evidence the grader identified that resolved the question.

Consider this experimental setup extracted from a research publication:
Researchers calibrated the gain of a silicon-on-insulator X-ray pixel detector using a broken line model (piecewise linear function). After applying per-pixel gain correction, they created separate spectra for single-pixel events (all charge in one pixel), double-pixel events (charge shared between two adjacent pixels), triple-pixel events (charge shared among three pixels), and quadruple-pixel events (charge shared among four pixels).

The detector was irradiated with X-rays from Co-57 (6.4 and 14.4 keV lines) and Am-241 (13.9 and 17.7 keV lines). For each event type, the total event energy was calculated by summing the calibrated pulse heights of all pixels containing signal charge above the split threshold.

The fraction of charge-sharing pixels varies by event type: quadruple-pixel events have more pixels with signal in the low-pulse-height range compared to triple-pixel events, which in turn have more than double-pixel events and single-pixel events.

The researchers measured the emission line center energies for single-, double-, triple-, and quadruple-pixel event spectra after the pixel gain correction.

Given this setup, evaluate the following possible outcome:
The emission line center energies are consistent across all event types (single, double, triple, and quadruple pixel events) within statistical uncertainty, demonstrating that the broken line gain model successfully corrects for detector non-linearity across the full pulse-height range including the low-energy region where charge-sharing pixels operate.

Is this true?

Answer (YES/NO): NO